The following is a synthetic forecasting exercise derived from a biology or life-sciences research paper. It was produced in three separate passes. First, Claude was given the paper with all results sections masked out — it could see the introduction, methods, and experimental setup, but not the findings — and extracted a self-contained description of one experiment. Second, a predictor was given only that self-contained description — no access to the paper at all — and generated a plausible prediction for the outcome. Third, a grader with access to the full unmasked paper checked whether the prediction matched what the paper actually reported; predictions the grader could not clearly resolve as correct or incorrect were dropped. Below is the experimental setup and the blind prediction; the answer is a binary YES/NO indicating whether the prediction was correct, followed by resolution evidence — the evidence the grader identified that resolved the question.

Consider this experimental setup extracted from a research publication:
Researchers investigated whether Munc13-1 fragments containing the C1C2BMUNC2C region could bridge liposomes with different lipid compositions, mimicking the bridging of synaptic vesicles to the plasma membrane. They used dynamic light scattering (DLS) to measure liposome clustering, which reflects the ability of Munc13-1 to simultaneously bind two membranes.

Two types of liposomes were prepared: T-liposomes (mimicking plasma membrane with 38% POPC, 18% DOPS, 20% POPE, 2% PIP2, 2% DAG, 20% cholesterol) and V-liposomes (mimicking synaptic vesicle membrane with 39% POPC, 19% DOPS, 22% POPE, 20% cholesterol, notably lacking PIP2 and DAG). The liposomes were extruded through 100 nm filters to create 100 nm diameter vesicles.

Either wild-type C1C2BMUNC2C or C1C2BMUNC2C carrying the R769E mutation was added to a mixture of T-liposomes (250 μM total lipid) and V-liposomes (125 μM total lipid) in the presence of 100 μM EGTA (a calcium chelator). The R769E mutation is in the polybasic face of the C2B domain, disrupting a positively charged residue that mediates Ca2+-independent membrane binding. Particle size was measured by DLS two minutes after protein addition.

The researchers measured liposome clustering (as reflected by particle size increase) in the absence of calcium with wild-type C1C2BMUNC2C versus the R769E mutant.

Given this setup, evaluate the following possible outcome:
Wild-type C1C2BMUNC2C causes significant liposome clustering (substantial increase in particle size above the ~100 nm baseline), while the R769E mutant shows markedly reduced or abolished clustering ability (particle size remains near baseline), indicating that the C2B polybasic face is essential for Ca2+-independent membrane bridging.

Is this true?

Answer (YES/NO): YES